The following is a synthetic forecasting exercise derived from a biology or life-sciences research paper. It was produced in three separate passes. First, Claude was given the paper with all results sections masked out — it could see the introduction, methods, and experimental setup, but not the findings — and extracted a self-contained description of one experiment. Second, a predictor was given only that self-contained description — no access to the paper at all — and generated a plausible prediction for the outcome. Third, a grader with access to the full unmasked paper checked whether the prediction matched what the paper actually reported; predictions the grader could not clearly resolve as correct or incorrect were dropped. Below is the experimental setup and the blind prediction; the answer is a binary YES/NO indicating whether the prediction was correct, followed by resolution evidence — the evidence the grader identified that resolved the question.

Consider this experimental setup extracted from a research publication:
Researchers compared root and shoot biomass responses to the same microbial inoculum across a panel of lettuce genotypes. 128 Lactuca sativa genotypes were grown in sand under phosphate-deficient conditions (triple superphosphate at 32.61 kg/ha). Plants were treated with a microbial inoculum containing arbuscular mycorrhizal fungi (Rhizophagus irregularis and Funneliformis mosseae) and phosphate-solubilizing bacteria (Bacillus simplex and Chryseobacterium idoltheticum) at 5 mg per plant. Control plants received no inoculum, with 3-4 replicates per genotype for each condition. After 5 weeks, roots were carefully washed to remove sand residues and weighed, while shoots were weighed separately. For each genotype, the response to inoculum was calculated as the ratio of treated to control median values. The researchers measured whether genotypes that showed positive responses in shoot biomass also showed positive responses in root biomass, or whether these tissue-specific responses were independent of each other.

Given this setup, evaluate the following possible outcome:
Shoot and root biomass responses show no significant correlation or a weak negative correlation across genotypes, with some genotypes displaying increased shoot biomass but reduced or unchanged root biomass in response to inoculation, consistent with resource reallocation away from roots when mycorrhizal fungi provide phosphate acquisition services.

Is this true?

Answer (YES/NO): YES